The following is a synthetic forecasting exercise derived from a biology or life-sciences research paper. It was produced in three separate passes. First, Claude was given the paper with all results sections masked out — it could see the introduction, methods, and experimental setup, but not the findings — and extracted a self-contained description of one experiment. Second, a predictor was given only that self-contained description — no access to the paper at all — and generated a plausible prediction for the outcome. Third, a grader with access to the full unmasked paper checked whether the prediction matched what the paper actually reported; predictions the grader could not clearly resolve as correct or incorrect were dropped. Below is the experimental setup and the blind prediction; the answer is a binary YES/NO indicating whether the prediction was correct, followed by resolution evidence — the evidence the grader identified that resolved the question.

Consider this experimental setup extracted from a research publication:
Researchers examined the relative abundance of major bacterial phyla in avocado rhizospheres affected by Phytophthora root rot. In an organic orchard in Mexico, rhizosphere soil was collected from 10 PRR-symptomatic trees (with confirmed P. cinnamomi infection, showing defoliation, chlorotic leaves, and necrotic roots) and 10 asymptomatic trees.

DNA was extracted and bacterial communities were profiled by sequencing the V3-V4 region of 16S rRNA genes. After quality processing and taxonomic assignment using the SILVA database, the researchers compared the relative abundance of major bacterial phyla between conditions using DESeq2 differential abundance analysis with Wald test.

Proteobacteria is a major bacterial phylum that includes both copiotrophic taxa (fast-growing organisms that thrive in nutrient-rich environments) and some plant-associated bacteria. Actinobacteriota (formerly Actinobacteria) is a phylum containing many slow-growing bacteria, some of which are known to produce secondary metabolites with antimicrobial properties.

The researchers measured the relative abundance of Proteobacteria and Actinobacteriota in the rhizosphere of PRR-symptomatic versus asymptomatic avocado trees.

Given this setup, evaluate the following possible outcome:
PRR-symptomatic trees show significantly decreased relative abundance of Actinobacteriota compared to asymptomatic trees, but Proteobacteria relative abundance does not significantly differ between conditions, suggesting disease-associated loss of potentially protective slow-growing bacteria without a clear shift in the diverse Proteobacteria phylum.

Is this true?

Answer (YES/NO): NO